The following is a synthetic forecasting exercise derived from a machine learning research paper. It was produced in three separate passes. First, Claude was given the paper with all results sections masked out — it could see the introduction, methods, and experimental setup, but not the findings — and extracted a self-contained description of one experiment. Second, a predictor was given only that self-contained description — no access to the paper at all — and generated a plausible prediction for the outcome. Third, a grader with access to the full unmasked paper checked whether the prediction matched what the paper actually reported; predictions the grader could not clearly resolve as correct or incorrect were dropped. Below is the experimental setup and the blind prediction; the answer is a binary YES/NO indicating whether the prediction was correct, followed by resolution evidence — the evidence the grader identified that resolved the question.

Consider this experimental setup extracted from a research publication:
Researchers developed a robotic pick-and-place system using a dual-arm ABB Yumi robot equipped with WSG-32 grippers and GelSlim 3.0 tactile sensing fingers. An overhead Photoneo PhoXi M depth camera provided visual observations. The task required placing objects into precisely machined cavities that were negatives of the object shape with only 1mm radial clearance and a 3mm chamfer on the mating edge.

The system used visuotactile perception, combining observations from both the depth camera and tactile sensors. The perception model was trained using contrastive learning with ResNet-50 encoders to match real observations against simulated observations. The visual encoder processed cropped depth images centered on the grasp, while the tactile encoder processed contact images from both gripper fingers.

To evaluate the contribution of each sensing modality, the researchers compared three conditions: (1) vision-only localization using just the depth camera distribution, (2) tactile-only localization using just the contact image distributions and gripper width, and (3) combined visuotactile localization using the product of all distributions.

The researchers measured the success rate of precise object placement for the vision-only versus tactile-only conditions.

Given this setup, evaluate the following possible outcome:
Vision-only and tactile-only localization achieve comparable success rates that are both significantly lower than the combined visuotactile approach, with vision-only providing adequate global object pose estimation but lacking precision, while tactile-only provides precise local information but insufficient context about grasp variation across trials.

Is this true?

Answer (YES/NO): NO